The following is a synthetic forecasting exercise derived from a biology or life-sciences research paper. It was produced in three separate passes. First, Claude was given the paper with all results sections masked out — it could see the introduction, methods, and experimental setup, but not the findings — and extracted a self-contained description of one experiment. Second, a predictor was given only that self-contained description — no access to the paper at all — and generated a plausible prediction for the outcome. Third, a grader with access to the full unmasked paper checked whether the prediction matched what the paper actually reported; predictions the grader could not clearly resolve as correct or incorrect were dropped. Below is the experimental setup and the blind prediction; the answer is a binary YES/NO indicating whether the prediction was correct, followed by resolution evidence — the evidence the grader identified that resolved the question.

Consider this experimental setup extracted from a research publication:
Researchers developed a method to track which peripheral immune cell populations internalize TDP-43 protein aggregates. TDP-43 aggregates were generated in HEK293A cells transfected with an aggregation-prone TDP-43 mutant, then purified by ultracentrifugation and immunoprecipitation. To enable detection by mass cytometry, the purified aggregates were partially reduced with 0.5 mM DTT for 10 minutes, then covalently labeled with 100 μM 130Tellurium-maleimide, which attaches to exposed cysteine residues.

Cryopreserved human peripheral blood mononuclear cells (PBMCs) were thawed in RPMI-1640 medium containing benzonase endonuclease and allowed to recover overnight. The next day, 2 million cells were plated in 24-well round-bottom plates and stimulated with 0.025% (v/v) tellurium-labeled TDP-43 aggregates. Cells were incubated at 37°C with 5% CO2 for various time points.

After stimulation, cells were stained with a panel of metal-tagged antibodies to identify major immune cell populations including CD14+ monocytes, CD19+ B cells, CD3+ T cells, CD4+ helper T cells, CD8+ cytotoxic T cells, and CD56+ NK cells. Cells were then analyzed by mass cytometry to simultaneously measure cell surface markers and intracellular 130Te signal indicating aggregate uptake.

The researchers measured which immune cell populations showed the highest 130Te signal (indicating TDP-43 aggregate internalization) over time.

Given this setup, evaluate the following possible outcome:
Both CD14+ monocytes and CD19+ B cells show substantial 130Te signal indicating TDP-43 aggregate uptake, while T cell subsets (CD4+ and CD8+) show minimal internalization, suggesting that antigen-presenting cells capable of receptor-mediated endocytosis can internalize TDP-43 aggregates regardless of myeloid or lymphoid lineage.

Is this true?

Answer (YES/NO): NO